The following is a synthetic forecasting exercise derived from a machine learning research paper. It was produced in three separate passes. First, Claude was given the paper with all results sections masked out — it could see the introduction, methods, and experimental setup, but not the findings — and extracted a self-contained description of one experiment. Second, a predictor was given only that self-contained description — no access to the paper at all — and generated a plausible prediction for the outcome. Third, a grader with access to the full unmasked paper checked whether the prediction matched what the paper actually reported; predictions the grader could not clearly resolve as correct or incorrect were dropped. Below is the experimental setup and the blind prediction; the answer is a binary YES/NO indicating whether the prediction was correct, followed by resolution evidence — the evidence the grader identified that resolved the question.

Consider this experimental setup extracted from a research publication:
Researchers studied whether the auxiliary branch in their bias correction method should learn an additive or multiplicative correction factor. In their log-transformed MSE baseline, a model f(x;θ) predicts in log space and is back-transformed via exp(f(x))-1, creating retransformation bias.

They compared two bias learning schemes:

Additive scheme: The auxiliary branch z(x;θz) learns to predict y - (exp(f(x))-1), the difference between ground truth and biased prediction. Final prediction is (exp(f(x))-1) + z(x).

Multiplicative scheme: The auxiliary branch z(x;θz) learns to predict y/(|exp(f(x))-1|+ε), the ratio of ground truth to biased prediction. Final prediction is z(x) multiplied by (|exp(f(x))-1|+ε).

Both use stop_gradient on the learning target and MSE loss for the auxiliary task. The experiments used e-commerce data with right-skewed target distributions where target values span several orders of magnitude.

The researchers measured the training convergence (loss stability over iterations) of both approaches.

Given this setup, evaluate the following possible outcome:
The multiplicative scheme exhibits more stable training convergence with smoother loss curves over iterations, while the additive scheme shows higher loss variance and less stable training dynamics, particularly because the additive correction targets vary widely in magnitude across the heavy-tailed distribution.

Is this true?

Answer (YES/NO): YES